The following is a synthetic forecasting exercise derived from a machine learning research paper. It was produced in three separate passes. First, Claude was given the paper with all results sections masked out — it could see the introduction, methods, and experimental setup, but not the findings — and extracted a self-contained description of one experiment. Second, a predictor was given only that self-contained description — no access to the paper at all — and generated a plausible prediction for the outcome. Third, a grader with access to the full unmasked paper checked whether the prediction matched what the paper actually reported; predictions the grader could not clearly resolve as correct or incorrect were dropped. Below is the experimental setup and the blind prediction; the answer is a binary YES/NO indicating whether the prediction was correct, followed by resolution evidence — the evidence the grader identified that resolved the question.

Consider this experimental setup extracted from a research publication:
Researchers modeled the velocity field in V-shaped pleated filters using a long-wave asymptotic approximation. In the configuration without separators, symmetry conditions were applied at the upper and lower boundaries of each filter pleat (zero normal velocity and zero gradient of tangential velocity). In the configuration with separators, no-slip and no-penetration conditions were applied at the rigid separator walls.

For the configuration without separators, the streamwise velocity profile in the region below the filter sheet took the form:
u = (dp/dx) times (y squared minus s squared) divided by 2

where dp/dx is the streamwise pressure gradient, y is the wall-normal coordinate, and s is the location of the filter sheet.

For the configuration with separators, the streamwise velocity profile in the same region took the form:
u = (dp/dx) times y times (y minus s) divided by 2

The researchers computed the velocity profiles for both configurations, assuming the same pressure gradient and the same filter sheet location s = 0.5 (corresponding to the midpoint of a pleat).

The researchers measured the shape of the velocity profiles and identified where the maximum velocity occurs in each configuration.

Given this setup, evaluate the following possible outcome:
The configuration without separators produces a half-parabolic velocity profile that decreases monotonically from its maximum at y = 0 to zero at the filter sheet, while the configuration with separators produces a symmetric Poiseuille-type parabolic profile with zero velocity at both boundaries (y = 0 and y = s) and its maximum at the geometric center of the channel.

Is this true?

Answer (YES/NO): YES